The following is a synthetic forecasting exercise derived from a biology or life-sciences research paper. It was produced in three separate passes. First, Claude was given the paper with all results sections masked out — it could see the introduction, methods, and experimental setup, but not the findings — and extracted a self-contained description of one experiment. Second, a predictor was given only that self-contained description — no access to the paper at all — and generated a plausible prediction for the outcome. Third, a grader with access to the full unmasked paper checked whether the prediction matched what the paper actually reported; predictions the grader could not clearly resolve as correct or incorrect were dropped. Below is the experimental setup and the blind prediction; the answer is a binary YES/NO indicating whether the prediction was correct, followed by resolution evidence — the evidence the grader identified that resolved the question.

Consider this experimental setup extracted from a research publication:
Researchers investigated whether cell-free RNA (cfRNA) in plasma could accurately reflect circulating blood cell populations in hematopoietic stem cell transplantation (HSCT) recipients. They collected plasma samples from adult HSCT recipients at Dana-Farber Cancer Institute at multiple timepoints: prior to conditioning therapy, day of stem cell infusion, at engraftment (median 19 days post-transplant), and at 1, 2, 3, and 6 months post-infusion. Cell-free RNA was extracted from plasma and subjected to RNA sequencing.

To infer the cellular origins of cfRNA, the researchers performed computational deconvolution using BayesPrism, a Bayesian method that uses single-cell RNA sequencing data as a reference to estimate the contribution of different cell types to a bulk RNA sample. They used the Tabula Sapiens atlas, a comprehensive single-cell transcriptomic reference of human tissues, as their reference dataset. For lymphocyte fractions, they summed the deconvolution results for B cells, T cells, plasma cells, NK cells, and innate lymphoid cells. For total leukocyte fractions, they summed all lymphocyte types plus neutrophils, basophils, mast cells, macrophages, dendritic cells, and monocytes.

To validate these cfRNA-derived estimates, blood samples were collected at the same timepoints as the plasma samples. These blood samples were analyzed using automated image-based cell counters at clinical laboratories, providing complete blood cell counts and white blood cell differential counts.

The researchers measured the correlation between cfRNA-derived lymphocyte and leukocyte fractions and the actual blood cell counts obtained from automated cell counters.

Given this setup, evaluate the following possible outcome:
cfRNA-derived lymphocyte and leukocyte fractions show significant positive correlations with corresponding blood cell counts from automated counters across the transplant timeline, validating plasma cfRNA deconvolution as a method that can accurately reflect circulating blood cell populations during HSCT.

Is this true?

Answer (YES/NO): NO